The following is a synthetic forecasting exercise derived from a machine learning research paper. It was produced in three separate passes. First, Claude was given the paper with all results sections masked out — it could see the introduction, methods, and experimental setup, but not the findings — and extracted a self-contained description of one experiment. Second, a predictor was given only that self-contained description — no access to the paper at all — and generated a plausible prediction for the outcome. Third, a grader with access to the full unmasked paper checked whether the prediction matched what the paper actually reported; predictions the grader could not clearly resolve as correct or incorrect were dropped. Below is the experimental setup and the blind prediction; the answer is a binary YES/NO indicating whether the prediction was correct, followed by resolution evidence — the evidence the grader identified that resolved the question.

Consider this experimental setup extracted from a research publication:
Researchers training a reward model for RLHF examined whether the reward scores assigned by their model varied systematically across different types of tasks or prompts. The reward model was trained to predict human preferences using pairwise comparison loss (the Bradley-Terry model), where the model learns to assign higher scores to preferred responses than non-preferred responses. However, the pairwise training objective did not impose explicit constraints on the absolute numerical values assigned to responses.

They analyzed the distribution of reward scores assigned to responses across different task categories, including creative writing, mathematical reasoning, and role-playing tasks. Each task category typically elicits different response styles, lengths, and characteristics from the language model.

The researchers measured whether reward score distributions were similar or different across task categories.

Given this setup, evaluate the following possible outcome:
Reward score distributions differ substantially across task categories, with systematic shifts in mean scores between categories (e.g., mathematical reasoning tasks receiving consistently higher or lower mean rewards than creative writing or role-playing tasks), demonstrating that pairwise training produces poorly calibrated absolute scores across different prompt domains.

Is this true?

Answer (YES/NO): YES